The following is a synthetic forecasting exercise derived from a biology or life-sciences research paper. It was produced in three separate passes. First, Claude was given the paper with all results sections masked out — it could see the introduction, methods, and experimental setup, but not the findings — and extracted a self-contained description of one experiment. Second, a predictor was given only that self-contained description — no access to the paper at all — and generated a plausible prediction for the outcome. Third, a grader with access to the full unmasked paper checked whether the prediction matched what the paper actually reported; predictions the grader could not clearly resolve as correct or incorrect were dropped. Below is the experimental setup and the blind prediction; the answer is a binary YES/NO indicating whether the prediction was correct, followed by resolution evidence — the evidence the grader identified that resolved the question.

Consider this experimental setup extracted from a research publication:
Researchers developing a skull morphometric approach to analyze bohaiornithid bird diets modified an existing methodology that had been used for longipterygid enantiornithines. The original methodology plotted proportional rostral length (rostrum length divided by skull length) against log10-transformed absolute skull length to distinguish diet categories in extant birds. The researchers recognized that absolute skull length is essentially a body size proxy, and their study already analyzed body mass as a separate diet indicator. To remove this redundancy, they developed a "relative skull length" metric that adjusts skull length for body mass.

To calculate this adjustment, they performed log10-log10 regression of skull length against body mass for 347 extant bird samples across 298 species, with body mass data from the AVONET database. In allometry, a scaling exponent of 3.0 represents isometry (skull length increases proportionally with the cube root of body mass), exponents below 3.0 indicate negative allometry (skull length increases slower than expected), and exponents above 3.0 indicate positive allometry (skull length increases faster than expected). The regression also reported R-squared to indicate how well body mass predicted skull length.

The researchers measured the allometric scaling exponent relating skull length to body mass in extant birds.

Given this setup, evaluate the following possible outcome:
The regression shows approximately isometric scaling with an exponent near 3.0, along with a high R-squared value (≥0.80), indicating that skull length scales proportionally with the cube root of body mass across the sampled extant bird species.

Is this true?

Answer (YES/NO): NO